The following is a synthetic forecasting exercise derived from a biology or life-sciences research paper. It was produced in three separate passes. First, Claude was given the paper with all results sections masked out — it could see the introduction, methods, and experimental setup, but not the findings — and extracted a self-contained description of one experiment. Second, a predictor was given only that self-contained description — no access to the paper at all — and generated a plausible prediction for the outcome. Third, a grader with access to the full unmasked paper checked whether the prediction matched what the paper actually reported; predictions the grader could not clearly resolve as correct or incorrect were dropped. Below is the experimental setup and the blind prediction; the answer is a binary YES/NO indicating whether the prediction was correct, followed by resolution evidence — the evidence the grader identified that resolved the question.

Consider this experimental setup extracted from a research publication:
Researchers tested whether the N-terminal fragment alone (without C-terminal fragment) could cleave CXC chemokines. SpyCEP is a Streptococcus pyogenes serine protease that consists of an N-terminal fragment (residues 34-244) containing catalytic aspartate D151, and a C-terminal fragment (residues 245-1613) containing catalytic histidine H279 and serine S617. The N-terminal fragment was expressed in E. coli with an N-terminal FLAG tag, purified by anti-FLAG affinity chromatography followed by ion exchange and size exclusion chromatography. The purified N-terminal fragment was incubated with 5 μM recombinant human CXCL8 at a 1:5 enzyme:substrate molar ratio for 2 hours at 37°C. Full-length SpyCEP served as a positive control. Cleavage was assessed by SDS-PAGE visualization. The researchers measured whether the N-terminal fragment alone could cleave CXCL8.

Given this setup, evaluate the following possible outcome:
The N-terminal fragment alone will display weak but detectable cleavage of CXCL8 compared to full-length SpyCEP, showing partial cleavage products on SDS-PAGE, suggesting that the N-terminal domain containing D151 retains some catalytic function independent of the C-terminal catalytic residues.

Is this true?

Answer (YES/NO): NO